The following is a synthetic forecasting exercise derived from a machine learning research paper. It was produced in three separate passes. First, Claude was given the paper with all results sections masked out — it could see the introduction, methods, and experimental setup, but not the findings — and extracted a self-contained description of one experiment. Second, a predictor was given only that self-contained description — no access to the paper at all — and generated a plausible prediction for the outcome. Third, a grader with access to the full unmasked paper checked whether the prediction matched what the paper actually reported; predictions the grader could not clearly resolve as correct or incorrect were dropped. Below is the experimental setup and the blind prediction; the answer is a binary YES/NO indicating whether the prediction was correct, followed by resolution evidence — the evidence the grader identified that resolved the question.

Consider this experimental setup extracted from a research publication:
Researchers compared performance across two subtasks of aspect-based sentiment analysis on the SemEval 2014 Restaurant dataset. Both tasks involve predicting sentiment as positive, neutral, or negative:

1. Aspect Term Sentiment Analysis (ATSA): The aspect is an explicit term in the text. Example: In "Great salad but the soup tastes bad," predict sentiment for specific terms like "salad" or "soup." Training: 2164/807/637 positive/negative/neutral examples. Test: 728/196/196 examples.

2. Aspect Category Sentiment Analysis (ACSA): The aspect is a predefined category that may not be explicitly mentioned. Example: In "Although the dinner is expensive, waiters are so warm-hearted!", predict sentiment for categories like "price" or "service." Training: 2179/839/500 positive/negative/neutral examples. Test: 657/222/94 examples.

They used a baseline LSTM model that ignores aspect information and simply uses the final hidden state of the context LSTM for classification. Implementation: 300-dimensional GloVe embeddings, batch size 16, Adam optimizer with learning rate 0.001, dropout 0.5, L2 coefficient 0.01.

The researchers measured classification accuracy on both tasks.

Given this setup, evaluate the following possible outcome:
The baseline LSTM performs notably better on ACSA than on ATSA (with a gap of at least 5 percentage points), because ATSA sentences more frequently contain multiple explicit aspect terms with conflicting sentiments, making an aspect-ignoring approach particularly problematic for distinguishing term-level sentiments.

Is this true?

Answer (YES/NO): YES